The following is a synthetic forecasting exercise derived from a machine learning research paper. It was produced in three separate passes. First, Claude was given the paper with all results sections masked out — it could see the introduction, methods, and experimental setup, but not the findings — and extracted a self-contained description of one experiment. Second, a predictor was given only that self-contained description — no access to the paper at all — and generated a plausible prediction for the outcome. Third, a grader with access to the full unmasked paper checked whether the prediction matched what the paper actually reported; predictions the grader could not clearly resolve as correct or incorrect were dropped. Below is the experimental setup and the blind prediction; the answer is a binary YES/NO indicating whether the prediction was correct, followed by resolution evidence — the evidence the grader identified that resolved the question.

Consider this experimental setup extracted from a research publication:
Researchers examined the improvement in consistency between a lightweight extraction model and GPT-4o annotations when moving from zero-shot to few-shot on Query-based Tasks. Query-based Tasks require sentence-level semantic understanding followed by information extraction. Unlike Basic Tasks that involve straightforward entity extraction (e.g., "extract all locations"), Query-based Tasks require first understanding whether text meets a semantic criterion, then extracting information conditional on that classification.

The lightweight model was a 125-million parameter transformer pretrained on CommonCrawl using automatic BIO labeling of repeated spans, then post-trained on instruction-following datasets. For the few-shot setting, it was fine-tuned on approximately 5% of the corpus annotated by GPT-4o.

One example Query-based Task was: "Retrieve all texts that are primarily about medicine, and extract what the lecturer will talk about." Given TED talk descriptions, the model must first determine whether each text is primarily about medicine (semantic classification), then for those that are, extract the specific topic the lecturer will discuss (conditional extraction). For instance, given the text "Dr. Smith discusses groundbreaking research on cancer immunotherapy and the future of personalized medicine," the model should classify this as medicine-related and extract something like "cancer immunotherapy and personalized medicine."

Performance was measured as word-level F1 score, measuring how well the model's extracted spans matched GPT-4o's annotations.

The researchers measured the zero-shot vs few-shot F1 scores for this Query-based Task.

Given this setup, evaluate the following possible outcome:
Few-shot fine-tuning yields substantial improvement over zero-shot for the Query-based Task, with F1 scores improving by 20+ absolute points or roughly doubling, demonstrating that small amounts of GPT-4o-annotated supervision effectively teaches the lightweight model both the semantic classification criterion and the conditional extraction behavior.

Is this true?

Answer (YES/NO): YES